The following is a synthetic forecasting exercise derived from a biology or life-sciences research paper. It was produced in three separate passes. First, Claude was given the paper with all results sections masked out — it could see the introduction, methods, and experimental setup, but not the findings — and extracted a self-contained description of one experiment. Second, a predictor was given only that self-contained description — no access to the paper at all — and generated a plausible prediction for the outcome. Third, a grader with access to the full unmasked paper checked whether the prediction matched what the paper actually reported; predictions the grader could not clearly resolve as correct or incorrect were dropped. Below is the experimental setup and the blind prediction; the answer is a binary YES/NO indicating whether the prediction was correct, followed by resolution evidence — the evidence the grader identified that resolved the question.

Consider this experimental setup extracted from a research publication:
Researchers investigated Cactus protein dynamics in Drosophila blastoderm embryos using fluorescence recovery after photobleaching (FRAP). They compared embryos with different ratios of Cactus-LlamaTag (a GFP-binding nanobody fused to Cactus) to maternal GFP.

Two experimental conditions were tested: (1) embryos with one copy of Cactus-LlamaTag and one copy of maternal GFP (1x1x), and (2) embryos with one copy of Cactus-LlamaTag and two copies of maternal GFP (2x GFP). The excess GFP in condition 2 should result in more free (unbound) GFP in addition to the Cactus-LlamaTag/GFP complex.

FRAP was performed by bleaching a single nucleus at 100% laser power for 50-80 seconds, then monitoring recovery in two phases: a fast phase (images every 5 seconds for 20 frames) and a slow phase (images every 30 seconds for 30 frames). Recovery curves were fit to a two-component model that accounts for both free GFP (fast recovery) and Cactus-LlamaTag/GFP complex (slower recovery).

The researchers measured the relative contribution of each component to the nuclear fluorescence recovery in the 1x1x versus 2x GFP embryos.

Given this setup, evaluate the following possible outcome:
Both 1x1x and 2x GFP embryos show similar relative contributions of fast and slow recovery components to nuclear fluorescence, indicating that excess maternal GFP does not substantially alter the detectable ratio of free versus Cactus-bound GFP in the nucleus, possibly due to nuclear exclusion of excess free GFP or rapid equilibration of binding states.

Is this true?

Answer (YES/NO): NO